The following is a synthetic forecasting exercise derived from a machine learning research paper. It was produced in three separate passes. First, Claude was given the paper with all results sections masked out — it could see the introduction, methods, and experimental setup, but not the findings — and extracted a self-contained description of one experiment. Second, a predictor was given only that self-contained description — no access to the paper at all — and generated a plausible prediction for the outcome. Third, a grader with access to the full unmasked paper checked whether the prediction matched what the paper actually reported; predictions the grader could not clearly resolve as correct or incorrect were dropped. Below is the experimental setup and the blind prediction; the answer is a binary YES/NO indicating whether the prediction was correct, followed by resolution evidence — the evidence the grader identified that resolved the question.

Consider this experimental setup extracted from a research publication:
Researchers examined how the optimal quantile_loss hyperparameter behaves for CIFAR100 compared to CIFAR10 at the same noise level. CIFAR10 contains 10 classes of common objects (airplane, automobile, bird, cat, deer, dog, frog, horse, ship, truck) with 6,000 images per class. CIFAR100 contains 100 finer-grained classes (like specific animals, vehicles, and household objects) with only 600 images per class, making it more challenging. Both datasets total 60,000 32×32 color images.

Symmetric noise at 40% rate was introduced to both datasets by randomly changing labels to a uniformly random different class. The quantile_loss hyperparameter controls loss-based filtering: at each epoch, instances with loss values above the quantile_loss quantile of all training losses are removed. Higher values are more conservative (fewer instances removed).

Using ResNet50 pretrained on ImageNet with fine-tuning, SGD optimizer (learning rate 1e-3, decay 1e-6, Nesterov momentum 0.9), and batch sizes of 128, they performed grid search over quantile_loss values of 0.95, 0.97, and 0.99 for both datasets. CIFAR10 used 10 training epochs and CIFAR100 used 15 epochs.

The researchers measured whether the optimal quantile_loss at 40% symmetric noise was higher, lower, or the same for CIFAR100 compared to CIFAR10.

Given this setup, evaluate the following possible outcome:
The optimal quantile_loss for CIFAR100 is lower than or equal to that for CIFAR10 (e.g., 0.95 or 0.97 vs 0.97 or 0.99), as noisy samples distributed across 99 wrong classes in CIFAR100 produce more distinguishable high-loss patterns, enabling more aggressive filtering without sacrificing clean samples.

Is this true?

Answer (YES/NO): NO